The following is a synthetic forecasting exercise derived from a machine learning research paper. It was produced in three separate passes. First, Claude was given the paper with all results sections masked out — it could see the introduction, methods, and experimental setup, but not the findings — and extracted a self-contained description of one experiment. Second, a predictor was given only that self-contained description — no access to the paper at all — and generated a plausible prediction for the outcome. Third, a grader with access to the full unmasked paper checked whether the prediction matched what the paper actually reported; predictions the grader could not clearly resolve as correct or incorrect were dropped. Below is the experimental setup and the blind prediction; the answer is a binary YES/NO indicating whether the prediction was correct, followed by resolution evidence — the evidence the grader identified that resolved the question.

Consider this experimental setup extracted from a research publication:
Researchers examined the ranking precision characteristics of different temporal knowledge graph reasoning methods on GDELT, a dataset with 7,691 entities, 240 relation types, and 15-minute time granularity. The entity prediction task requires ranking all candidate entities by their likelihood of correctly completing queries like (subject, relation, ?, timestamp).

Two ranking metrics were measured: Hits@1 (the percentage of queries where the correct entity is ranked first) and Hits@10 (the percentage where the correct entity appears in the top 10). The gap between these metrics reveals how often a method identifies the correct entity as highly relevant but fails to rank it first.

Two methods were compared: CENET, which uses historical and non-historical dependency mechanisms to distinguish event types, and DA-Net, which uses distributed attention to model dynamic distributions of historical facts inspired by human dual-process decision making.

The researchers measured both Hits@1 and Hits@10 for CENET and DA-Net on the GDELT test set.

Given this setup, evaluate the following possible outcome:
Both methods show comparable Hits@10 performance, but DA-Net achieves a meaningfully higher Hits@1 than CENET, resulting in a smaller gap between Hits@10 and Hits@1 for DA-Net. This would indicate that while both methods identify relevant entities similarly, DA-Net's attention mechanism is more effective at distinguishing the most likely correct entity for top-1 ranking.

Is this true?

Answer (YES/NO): NO